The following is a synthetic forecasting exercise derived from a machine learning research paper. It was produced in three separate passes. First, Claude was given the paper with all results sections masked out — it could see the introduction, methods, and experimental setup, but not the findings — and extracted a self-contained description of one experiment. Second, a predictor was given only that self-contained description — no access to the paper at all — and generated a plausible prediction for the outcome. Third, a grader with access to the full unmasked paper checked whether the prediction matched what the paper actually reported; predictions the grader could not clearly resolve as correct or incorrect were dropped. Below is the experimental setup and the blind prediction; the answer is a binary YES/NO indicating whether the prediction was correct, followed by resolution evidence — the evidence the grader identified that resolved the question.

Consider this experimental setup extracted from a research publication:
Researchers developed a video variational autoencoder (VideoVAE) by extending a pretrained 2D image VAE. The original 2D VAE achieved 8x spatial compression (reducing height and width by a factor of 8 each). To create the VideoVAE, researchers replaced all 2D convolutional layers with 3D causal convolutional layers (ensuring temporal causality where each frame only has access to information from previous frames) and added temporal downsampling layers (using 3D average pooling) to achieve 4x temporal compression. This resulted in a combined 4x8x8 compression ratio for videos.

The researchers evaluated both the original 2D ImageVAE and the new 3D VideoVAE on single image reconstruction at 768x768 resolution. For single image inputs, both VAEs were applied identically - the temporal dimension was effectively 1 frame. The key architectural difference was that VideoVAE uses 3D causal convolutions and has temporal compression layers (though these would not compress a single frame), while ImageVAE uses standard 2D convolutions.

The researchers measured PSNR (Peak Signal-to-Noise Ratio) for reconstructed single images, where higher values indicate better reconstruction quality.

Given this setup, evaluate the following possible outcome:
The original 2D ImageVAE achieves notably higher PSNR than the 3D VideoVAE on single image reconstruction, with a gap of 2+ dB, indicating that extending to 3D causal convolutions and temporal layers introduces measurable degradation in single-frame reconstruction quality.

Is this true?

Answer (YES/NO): NO